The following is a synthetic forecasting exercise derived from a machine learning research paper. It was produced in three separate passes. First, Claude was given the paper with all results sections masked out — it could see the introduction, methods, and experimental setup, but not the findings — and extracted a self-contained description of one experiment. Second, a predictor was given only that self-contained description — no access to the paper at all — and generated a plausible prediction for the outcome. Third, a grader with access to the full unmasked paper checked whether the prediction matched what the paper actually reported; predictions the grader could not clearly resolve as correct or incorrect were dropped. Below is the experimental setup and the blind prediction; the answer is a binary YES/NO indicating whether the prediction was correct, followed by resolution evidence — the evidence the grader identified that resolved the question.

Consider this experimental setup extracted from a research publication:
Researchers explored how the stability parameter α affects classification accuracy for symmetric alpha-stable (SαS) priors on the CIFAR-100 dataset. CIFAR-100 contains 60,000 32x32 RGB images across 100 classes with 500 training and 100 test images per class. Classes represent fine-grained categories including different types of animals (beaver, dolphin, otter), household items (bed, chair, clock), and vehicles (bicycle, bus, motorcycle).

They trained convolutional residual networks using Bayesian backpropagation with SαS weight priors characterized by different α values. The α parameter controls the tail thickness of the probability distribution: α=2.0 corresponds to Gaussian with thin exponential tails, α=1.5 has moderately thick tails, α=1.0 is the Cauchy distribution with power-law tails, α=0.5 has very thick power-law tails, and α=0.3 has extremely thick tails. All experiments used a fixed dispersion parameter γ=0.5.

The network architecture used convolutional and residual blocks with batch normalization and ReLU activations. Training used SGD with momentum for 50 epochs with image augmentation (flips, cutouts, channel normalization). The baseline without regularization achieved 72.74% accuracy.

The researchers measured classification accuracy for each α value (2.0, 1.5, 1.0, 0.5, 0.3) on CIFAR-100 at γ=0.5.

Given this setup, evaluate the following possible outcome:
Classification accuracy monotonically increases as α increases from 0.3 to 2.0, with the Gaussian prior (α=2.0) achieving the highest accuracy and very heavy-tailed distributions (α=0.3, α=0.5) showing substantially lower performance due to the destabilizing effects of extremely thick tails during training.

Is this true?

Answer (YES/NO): NO